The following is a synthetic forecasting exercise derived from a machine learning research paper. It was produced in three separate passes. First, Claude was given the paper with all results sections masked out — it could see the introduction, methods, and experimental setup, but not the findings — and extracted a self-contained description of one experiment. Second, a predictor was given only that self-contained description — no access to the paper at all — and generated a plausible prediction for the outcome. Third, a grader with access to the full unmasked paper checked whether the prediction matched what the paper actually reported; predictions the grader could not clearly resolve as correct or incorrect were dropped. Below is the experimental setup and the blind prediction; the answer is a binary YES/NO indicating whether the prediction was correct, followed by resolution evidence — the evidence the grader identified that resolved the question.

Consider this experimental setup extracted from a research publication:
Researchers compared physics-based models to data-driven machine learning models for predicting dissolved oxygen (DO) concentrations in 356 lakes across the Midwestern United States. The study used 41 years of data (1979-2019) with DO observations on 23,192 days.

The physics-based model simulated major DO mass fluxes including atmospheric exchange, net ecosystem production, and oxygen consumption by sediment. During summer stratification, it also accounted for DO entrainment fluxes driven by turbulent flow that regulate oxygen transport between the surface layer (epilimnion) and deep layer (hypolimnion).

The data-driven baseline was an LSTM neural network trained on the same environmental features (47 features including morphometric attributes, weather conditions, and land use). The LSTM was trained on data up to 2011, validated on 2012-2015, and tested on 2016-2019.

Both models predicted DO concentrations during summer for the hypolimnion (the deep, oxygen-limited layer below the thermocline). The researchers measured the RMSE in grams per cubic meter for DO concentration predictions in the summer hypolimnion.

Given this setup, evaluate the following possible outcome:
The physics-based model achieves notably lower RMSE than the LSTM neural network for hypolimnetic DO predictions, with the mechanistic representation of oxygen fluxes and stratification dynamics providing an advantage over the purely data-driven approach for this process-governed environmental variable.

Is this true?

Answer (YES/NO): YES